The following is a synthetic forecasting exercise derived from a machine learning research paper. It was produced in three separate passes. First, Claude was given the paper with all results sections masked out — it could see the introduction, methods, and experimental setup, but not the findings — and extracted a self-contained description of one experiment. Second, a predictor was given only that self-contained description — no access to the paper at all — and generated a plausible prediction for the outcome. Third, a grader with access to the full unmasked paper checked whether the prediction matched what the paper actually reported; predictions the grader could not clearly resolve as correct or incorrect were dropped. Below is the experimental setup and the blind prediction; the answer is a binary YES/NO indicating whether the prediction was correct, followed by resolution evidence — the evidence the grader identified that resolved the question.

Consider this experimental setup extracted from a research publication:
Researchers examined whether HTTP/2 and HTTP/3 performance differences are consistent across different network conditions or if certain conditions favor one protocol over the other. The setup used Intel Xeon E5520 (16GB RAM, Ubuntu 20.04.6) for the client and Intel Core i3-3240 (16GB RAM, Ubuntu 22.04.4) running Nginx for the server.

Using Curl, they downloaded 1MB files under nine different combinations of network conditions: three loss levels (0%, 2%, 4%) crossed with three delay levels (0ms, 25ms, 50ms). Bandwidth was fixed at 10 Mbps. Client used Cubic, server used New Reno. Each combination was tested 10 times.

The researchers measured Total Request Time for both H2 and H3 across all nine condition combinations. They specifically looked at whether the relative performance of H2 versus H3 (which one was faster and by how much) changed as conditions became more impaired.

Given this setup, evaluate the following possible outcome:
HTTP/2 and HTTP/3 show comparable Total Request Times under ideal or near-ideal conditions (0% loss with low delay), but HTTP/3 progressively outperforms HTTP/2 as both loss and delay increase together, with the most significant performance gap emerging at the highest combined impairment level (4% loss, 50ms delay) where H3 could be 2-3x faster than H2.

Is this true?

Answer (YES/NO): NO